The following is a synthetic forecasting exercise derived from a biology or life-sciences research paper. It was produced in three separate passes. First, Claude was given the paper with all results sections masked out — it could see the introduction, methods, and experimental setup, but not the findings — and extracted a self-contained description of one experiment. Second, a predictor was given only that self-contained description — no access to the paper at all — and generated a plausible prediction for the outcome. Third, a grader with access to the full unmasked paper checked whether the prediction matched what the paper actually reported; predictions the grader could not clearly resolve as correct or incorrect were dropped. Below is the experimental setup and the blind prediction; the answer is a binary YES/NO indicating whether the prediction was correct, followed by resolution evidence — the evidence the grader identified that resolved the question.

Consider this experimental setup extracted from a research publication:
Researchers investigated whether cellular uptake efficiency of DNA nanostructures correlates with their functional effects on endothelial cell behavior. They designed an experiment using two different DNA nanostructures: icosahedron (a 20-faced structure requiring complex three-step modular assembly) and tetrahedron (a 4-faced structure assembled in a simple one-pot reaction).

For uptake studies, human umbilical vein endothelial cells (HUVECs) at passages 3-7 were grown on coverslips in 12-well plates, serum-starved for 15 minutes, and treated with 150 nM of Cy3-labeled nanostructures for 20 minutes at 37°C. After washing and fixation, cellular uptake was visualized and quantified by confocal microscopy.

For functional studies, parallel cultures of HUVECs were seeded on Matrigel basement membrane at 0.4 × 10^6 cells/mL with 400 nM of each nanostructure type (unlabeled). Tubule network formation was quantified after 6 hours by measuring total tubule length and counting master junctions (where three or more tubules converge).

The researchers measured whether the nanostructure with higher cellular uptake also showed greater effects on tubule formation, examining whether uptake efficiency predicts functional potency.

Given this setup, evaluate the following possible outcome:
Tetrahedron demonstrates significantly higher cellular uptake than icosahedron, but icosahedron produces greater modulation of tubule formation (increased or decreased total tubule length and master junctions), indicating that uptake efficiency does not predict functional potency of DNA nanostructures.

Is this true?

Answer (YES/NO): NO